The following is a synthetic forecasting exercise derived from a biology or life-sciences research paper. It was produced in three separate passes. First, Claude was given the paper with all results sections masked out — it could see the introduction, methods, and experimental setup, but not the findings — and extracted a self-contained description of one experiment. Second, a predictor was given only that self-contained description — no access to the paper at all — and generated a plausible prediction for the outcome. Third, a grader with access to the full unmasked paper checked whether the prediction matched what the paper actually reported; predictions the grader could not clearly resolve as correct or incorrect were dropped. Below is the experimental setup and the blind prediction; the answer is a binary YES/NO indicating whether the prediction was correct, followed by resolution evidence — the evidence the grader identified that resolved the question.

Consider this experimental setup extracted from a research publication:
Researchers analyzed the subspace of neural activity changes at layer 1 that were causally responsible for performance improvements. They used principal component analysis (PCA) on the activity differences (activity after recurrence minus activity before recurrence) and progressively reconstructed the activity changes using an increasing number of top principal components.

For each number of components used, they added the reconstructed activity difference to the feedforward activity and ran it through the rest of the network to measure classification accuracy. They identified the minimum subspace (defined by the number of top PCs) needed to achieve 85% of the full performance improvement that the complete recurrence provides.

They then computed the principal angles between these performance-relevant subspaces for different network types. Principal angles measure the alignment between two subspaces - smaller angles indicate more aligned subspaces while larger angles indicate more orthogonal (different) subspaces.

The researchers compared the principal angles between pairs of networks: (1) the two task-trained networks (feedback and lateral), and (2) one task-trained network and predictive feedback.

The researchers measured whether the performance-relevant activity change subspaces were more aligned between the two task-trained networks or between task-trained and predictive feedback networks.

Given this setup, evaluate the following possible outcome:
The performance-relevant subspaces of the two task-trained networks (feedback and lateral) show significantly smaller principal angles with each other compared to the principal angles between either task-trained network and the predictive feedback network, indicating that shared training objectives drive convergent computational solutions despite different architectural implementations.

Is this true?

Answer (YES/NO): YES